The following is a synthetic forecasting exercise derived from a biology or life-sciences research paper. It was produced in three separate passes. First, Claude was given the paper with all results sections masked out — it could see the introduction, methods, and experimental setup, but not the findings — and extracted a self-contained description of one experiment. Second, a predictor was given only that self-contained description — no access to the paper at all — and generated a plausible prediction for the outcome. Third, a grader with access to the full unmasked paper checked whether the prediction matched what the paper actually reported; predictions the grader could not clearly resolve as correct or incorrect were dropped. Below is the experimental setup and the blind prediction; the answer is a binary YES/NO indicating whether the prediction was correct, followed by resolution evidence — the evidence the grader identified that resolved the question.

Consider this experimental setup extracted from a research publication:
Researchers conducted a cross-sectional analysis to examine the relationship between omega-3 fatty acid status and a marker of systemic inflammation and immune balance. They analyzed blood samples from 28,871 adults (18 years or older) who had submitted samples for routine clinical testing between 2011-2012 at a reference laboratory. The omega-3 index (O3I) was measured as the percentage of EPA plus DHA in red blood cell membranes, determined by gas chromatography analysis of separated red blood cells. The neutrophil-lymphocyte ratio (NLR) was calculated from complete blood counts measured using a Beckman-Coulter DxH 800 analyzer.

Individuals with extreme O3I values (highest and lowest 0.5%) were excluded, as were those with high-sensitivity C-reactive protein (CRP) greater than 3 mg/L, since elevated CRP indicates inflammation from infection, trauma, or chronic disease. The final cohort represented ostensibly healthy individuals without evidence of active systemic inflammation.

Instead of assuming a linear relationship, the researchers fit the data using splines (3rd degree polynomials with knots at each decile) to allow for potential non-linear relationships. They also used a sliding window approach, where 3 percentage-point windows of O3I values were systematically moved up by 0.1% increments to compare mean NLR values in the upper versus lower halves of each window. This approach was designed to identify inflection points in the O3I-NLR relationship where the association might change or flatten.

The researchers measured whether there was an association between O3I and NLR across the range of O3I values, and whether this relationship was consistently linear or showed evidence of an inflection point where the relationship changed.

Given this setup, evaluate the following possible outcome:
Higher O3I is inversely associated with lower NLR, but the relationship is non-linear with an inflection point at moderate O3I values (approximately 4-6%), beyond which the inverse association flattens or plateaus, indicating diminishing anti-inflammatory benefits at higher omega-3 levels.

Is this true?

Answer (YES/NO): NO